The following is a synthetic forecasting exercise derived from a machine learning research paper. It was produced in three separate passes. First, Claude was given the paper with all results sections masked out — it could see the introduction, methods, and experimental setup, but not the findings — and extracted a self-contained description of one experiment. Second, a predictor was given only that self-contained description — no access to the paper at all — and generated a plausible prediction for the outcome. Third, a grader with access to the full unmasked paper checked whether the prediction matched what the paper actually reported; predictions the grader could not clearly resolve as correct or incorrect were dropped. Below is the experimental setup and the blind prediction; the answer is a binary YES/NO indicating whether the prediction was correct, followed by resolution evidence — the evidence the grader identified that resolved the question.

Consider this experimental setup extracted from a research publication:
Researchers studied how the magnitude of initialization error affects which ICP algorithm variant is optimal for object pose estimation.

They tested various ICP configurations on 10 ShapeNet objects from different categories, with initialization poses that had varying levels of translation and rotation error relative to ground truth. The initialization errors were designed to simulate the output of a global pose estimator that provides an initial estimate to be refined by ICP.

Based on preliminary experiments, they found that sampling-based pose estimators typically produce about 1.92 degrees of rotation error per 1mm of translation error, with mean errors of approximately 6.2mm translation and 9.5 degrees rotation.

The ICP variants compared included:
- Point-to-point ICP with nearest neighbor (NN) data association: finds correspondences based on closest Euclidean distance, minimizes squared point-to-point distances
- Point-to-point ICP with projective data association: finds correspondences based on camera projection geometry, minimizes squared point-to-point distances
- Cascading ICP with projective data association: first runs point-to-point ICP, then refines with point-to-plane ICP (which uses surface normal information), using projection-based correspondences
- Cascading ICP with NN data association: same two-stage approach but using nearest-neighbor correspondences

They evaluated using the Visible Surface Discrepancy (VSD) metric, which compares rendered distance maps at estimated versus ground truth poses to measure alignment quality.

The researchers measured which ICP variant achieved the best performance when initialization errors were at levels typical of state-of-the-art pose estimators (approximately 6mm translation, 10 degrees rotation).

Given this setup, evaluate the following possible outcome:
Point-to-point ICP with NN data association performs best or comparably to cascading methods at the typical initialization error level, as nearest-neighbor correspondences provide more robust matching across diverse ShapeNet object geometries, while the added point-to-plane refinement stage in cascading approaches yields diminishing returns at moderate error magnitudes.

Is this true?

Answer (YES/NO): NO